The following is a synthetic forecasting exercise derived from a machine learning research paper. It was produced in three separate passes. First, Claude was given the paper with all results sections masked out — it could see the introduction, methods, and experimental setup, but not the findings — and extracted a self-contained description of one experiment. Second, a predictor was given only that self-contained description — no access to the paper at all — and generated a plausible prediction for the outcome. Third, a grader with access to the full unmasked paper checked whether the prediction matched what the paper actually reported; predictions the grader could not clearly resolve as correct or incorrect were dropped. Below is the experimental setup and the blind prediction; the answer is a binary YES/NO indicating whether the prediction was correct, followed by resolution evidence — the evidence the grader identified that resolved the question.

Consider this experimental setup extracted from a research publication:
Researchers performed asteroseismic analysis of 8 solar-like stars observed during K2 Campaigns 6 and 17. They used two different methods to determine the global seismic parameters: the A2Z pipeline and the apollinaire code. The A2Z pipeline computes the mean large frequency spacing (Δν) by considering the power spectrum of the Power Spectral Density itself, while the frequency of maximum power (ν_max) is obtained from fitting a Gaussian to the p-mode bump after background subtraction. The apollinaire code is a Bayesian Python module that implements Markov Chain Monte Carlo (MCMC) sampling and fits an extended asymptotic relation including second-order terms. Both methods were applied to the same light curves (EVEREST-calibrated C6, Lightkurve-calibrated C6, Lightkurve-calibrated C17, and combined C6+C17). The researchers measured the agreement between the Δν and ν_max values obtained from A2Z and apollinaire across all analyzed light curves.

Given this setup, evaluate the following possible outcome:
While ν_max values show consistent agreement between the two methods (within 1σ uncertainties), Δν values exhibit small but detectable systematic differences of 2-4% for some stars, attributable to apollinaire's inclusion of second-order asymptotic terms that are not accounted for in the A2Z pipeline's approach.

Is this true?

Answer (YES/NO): NO